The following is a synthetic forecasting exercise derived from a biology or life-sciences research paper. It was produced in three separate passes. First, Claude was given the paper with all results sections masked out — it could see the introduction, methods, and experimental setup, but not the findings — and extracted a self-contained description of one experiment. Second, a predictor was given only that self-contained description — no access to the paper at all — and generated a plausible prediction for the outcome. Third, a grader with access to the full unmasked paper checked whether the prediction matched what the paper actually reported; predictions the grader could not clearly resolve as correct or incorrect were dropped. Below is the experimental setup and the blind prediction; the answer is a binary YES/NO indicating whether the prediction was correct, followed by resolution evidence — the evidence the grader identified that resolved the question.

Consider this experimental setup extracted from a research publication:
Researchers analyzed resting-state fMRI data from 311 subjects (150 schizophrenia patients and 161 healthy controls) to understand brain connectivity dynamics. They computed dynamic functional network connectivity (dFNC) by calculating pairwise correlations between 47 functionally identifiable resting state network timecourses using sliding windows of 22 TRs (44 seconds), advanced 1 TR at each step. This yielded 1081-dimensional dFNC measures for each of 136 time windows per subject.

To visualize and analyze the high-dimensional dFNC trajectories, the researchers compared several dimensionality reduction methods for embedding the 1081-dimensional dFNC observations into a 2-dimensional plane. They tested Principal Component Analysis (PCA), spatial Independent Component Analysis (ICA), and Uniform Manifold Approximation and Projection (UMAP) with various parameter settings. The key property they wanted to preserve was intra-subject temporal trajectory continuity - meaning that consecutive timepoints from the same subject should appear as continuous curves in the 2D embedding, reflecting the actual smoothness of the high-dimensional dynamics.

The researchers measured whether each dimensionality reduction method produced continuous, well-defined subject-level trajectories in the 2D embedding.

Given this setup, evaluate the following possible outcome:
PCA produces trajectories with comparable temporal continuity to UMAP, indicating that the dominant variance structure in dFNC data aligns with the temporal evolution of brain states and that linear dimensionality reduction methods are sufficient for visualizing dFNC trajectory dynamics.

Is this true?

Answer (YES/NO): NO